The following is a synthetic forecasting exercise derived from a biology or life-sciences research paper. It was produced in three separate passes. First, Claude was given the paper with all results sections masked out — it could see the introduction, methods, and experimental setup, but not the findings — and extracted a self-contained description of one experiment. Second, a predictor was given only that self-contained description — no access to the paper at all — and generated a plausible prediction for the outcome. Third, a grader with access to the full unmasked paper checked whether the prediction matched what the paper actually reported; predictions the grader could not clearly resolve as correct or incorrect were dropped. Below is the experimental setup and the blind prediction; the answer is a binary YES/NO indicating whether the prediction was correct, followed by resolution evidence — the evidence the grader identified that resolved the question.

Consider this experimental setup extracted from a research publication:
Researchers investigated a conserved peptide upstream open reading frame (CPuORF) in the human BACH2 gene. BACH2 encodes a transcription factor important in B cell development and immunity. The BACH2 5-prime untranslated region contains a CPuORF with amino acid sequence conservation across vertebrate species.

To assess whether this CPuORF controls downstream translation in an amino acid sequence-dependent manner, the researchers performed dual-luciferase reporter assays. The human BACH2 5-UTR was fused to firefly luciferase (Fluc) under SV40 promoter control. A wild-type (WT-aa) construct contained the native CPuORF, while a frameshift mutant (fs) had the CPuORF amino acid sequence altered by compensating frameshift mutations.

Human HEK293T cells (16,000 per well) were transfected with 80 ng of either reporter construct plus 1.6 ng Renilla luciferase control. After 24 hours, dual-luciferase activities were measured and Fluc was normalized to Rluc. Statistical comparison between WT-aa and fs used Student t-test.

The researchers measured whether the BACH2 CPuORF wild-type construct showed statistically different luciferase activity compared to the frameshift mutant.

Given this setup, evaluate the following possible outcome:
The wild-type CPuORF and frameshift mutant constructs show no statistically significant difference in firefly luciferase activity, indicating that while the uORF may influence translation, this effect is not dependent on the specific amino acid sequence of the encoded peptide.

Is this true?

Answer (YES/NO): YES